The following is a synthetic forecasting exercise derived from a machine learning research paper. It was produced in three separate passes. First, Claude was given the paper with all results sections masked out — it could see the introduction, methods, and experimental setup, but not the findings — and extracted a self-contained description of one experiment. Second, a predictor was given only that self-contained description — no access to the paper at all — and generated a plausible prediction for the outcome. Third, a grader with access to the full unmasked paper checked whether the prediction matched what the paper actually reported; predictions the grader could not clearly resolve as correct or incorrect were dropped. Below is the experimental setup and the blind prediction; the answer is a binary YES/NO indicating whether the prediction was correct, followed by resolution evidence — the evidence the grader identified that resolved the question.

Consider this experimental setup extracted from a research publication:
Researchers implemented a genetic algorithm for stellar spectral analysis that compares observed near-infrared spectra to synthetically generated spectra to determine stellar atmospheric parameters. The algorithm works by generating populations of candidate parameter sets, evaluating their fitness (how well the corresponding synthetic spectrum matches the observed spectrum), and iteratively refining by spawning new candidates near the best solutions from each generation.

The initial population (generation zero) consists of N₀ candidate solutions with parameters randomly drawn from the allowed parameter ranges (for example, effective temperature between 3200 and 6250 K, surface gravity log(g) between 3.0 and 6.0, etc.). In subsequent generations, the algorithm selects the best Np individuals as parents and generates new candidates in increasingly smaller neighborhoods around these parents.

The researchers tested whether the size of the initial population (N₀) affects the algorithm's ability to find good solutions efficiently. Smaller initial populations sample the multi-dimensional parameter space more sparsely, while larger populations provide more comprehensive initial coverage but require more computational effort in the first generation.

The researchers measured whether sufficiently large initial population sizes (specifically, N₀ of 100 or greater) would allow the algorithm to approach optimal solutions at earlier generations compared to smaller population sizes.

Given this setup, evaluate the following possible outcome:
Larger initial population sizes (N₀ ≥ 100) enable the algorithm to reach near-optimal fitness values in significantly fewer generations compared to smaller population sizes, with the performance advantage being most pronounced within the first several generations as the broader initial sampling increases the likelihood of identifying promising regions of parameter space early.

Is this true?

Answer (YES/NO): YES